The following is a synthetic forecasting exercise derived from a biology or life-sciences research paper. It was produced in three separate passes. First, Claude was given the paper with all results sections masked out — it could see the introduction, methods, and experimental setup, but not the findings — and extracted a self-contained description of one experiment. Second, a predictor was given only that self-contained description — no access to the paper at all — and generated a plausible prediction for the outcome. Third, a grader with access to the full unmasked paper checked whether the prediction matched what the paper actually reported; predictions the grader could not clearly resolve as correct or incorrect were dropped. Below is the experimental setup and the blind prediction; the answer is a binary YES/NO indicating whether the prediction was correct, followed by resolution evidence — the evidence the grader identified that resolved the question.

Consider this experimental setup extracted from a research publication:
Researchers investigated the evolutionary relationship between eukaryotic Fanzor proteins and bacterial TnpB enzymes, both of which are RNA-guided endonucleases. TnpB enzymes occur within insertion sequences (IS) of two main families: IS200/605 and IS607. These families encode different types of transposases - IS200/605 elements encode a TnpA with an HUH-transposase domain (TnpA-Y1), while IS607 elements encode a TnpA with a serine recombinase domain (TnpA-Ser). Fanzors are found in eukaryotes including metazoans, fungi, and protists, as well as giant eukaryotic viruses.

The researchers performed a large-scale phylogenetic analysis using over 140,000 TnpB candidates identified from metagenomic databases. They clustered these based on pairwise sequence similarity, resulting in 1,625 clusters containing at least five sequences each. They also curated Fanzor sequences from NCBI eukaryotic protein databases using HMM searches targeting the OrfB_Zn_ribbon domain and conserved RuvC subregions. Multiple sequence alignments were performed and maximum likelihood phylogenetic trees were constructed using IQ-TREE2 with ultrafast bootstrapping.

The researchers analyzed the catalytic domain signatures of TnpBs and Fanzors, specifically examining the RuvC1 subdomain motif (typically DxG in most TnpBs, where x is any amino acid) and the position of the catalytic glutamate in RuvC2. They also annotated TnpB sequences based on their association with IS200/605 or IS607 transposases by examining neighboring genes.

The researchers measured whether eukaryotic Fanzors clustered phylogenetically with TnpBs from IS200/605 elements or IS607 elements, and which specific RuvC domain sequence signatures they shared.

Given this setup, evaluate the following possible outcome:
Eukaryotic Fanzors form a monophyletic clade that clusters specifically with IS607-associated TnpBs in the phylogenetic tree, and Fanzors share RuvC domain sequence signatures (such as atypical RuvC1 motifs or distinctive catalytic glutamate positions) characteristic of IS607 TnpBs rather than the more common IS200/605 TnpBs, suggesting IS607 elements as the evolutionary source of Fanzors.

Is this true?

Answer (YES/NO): NO